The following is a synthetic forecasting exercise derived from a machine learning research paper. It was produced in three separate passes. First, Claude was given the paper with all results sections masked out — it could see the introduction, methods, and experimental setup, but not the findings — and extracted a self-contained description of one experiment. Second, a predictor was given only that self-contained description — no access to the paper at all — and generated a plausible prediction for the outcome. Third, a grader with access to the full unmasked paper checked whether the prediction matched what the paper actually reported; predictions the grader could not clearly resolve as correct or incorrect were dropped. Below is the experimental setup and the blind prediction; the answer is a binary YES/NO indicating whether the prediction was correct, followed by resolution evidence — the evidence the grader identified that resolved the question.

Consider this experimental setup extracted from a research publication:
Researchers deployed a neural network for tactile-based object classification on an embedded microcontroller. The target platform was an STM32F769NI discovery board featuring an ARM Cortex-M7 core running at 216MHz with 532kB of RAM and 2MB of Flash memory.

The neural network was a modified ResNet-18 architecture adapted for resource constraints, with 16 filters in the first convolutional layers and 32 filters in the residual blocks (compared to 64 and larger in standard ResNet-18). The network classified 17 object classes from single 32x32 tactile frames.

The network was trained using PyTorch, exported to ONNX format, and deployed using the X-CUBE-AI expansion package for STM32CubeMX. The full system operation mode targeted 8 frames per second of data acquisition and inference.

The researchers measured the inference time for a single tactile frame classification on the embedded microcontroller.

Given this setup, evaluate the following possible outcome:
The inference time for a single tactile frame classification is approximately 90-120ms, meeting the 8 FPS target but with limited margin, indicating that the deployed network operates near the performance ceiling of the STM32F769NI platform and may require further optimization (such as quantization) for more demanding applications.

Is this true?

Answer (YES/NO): YES